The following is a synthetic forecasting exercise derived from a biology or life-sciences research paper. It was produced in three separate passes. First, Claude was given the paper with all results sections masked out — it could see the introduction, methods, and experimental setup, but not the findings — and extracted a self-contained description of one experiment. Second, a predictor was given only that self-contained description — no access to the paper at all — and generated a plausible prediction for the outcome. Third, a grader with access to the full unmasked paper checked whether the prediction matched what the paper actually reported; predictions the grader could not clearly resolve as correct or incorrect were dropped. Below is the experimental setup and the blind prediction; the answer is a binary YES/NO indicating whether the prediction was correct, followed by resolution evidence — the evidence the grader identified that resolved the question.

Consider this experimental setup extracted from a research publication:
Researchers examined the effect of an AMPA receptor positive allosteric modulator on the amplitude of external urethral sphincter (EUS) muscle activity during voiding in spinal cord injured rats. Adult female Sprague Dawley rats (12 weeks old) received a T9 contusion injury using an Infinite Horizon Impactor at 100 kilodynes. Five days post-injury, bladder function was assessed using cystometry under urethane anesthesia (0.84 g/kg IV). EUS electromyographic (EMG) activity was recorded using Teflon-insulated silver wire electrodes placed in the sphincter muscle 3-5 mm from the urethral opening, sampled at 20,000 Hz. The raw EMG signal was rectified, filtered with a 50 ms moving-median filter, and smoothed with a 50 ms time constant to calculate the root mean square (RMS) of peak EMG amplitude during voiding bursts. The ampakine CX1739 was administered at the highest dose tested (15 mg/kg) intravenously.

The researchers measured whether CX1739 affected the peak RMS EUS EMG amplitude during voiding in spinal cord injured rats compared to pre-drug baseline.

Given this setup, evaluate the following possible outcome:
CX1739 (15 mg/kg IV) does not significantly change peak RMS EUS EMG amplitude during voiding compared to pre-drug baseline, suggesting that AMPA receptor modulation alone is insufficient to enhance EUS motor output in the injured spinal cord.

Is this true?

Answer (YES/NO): YES